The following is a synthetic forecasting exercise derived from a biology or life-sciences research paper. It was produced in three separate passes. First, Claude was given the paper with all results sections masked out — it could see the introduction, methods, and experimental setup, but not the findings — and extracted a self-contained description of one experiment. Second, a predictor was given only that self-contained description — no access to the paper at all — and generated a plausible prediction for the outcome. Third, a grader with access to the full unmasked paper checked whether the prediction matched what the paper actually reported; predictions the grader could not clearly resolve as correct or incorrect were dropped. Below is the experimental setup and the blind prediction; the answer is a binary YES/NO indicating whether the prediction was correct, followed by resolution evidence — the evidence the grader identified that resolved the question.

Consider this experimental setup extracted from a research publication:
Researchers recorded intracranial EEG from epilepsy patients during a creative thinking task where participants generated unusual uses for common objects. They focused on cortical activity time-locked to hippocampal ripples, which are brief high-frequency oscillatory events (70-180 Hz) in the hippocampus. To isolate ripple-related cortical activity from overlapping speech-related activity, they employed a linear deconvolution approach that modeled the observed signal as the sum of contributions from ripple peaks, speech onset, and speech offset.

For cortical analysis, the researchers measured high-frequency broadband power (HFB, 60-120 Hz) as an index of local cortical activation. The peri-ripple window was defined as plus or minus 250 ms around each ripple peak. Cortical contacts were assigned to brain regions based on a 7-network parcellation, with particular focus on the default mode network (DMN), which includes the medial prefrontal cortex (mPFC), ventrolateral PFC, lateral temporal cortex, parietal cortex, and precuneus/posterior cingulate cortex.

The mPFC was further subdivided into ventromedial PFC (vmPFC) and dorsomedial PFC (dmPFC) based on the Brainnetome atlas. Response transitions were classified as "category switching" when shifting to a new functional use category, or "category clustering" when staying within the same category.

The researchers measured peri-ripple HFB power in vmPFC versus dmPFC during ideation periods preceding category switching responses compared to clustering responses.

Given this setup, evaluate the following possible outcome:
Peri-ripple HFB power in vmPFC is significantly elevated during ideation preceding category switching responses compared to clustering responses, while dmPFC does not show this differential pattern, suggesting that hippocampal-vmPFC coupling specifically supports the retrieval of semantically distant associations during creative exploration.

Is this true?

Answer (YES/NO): NO